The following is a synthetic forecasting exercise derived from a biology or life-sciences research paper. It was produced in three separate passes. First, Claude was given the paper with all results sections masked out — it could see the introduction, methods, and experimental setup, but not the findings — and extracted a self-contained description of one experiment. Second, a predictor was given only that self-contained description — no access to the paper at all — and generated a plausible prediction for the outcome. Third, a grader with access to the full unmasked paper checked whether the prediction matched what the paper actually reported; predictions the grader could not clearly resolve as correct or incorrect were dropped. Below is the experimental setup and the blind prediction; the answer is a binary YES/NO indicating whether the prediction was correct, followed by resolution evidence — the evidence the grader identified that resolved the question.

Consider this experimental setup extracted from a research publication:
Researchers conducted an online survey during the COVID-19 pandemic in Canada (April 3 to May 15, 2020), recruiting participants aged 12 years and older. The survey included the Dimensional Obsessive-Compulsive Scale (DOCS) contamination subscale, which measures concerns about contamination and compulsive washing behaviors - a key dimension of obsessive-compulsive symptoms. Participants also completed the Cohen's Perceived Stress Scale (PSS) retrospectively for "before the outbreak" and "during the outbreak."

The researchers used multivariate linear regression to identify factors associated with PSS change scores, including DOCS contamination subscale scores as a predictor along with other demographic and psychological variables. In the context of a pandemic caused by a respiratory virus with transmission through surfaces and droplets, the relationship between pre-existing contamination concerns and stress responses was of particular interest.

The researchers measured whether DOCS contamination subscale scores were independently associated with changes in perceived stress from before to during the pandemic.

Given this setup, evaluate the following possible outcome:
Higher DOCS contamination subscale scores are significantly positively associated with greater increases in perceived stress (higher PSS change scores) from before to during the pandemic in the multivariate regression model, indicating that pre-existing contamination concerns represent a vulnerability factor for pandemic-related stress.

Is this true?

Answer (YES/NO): YES